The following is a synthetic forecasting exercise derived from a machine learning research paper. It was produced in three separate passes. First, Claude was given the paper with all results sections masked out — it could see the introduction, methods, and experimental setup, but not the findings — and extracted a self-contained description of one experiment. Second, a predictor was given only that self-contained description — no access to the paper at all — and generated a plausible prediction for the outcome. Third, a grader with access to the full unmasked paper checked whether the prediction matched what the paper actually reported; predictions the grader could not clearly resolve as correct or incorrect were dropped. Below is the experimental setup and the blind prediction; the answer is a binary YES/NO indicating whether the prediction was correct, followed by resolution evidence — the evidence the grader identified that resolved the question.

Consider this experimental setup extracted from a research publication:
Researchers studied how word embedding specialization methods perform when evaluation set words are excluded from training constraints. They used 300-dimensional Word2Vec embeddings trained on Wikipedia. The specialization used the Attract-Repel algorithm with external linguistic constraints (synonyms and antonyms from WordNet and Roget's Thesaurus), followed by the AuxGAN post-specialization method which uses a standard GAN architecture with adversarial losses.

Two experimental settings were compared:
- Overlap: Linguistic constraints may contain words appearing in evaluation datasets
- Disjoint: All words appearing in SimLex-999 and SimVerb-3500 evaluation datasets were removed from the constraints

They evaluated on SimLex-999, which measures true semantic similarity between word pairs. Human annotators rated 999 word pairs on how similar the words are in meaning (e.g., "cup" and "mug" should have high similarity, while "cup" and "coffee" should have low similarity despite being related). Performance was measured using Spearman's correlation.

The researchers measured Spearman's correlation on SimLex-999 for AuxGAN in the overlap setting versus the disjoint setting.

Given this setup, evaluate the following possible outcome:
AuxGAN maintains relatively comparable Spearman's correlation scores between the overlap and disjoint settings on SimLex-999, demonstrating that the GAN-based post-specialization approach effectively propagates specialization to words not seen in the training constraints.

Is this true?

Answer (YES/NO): NO